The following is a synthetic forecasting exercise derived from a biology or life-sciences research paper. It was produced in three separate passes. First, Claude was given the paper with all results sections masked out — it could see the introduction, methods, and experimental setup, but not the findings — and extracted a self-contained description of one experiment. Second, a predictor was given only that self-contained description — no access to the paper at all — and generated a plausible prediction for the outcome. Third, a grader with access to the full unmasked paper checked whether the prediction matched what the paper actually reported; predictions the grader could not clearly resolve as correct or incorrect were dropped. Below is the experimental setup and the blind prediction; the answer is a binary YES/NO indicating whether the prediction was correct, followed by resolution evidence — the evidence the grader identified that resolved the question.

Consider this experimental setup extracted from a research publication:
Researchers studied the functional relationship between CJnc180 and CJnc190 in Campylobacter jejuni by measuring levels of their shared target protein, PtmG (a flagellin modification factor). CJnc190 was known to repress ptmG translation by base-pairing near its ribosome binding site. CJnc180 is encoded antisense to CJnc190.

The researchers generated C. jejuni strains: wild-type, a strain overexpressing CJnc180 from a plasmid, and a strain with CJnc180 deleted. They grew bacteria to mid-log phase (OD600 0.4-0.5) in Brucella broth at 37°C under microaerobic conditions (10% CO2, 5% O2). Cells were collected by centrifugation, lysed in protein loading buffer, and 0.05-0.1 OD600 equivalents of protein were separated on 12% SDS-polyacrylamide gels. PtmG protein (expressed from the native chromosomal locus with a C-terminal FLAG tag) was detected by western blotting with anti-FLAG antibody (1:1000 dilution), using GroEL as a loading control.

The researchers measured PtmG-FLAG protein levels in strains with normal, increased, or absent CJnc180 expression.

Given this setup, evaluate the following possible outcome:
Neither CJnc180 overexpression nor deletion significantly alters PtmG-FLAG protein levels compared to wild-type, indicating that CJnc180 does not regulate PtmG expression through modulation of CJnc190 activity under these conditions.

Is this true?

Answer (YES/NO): NO